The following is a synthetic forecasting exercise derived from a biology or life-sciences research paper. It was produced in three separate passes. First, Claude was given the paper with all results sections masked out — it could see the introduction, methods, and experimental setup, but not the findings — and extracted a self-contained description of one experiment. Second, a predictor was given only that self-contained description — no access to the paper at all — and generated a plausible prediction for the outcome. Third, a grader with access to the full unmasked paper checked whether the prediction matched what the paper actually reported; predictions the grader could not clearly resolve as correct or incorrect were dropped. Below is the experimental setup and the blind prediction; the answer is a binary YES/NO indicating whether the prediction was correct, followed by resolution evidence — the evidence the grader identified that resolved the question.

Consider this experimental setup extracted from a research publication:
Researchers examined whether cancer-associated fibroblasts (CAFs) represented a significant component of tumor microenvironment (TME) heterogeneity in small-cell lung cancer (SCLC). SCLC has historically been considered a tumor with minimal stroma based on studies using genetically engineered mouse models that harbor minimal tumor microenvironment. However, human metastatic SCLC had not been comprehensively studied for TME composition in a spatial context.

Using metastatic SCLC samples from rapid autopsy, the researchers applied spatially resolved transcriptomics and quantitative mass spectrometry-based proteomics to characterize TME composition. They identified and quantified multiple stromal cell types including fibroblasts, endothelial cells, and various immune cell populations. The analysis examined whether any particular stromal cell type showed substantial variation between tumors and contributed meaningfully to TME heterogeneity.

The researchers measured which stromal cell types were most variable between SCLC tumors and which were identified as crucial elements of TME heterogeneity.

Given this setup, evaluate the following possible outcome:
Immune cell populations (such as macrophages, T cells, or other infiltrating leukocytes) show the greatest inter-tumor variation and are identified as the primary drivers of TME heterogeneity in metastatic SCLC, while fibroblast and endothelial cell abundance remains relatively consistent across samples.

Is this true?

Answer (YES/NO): NO